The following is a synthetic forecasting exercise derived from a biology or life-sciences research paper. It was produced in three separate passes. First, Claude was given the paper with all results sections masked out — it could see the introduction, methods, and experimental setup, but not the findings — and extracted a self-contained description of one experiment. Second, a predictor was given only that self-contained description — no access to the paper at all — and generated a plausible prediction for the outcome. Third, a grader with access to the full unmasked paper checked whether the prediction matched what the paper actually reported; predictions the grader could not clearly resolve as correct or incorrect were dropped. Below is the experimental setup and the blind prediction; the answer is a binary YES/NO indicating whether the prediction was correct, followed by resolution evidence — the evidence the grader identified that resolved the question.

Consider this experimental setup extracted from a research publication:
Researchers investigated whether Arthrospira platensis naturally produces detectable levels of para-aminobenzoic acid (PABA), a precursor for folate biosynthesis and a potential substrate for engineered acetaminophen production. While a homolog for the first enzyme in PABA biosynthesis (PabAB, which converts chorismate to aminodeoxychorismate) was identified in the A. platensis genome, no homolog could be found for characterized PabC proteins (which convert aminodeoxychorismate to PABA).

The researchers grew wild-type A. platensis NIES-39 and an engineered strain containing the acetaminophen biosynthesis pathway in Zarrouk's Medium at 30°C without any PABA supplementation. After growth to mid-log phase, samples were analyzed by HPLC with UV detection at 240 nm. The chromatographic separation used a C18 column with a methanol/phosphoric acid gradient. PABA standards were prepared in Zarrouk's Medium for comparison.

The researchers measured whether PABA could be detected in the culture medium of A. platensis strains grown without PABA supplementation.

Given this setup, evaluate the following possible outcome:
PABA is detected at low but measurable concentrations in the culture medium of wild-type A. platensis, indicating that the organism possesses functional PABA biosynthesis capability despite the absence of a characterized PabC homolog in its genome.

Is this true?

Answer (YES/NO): NO